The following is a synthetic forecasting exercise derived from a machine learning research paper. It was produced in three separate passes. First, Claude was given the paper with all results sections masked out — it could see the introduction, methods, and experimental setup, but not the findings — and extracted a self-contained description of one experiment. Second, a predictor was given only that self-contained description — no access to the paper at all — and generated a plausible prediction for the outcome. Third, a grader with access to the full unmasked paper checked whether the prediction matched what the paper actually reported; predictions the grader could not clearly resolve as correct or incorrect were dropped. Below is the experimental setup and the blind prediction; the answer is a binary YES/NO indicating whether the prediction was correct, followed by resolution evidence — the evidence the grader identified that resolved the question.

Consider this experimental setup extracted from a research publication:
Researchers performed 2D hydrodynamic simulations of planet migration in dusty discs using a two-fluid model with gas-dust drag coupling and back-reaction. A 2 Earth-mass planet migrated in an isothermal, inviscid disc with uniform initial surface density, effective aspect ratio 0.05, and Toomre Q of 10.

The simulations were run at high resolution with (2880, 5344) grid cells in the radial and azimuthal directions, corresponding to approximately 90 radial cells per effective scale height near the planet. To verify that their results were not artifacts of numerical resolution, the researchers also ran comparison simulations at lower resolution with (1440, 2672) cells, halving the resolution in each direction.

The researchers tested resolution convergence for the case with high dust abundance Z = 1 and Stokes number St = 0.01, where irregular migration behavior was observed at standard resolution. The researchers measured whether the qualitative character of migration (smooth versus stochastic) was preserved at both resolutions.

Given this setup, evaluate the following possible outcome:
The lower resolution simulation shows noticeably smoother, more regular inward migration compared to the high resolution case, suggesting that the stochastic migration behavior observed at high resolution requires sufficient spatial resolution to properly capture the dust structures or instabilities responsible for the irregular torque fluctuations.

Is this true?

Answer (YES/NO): YES